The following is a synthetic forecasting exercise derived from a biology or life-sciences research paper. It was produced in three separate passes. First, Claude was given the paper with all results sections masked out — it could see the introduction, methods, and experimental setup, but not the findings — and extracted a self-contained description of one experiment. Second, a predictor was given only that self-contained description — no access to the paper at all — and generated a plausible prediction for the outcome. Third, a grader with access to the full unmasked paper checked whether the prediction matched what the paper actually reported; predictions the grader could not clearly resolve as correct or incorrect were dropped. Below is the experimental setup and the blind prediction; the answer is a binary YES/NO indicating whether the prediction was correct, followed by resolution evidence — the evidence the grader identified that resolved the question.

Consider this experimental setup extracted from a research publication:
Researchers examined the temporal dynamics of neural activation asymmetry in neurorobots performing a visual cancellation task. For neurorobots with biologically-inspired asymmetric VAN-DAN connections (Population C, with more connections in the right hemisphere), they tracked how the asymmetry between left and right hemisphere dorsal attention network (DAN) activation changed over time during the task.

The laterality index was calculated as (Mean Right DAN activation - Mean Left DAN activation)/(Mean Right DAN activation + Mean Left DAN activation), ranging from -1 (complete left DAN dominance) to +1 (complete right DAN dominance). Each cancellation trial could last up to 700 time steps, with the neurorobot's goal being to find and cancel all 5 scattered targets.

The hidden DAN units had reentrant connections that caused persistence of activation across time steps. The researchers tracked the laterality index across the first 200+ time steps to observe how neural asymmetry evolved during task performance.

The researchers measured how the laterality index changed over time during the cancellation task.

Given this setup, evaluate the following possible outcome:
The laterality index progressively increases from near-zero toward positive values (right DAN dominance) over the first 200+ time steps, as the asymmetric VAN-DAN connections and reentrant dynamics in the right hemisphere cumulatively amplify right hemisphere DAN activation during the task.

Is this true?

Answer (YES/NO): NO